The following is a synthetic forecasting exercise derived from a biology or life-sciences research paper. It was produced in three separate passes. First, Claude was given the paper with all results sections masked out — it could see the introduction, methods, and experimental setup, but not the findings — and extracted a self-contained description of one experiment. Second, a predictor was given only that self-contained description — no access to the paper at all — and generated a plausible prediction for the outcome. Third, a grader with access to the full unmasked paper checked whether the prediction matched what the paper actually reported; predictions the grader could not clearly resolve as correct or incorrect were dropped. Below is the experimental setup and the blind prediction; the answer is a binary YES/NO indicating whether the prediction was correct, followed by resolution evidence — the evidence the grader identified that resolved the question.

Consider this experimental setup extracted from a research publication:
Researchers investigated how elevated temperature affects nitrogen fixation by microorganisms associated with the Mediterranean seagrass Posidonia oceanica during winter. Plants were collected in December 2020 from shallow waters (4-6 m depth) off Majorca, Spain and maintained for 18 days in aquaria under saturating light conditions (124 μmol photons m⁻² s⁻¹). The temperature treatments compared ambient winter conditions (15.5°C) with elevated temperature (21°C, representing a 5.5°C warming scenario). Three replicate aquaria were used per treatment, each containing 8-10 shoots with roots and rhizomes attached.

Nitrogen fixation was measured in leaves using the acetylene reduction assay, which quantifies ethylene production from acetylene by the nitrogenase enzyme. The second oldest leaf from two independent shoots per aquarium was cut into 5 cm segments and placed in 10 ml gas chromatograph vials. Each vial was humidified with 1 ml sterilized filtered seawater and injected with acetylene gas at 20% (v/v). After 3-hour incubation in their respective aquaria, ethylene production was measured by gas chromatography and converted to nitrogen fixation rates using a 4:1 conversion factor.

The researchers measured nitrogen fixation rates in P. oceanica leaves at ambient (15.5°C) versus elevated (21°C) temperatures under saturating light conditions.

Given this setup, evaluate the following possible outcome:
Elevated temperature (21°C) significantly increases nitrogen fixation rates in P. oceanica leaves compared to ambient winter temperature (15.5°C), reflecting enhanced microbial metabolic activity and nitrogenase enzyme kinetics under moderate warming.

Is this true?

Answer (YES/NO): NO